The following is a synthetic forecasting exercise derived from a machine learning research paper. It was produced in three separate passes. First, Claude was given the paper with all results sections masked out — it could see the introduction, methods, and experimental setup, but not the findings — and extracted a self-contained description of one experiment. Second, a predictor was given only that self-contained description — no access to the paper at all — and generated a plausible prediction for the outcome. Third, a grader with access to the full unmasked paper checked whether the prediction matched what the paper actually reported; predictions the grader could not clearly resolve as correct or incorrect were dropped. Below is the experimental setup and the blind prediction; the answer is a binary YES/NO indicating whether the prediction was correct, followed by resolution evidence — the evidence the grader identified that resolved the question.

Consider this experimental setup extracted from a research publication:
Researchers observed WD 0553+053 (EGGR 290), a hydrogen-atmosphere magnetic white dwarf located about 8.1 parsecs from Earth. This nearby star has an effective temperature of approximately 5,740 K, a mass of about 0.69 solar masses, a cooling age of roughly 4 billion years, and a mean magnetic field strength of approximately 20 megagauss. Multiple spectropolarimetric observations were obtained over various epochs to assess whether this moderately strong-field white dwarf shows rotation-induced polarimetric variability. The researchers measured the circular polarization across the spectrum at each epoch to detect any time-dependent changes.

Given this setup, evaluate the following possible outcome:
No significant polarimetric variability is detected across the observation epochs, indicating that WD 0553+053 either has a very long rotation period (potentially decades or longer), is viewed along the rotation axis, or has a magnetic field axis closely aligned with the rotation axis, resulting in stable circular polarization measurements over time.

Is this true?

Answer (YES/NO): YES